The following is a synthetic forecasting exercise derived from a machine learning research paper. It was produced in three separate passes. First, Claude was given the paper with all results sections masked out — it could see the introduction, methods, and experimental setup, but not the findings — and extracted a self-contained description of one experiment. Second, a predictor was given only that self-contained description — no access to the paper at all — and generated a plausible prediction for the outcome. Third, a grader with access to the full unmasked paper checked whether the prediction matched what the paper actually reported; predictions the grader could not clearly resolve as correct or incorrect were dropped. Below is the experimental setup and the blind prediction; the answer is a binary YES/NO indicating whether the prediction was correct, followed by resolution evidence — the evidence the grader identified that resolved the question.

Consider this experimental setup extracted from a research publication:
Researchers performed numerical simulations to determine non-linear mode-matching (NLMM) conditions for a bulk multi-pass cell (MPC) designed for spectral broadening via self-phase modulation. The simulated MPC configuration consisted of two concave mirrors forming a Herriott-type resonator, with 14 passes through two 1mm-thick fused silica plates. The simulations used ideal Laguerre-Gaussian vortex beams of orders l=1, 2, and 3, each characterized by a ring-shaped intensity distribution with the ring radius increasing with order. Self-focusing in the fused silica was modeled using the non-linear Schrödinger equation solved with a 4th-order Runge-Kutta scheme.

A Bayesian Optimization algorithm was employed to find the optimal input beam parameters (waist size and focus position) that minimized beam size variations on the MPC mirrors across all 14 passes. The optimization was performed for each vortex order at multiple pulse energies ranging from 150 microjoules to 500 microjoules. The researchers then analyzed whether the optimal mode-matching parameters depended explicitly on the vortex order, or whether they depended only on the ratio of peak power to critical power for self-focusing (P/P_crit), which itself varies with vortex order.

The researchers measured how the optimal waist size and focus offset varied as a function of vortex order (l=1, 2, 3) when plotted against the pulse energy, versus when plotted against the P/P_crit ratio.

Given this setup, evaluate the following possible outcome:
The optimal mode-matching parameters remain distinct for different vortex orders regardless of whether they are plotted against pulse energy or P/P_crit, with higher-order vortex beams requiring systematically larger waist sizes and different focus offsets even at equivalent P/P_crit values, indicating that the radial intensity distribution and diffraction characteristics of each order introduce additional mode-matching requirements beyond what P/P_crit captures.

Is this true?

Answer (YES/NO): NO